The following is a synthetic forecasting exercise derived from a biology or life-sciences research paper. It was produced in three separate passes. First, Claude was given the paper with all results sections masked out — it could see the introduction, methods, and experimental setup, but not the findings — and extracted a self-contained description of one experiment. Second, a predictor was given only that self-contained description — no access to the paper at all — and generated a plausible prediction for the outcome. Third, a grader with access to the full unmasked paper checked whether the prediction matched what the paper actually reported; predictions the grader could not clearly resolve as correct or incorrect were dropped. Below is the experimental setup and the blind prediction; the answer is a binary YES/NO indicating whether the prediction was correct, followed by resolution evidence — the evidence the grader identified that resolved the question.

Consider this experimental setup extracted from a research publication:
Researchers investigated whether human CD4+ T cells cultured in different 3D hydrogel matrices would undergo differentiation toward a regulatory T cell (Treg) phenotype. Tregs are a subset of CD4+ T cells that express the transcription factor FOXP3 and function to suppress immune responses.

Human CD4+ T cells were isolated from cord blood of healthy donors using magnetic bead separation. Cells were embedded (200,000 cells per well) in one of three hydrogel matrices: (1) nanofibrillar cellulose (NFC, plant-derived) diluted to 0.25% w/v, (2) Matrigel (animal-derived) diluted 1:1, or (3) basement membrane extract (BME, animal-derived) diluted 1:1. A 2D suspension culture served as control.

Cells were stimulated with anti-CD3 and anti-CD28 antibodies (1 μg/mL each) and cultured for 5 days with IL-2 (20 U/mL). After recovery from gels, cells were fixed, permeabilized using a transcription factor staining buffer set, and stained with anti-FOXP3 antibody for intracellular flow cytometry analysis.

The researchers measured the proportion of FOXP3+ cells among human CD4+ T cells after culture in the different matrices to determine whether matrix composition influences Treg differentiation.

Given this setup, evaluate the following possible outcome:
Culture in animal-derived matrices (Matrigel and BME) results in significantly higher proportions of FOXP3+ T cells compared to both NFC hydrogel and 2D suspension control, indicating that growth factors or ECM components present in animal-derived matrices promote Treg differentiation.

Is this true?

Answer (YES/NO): NO